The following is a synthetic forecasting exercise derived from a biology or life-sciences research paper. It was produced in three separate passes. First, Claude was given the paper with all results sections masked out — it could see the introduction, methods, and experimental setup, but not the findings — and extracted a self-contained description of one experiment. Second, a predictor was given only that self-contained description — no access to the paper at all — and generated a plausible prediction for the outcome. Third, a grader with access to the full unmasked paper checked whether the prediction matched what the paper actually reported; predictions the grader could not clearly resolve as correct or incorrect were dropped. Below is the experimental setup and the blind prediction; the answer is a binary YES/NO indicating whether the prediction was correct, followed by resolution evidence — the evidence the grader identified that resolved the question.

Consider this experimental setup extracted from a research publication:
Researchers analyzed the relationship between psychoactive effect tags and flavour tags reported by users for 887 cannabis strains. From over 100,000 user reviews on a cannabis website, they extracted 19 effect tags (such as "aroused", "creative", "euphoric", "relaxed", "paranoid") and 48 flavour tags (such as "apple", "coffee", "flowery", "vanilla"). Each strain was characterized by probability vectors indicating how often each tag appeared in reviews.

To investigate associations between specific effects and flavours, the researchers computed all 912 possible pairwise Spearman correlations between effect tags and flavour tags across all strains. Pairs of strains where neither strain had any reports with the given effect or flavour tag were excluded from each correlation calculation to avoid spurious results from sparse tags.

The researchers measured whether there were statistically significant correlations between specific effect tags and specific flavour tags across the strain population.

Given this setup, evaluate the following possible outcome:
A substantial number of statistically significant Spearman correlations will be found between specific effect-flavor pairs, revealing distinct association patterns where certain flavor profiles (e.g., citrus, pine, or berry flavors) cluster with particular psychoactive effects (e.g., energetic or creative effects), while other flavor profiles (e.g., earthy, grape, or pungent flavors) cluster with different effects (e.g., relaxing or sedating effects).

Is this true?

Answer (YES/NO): NO